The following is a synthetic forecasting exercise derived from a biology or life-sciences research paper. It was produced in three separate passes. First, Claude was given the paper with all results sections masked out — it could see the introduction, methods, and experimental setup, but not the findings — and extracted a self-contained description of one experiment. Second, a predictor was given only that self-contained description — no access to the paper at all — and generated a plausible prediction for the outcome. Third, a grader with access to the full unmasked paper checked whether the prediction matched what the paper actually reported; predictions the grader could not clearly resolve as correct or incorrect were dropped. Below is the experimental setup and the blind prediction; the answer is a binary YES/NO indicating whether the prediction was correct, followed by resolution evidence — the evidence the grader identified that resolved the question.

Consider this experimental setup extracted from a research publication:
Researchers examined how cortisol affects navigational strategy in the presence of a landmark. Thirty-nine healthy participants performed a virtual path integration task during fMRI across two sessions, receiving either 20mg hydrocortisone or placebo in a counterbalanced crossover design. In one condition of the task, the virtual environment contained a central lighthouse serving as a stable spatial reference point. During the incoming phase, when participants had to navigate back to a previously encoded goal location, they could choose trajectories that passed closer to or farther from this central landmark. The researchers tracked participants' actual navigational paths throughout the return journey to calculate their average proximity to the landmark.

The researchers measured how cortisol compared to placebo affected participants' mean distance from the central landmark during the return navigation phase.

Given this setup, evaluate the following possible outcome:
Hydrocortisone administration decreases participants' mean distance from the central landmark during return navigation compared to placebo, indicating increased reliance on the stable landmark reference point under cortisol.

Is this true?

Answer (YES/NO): NO